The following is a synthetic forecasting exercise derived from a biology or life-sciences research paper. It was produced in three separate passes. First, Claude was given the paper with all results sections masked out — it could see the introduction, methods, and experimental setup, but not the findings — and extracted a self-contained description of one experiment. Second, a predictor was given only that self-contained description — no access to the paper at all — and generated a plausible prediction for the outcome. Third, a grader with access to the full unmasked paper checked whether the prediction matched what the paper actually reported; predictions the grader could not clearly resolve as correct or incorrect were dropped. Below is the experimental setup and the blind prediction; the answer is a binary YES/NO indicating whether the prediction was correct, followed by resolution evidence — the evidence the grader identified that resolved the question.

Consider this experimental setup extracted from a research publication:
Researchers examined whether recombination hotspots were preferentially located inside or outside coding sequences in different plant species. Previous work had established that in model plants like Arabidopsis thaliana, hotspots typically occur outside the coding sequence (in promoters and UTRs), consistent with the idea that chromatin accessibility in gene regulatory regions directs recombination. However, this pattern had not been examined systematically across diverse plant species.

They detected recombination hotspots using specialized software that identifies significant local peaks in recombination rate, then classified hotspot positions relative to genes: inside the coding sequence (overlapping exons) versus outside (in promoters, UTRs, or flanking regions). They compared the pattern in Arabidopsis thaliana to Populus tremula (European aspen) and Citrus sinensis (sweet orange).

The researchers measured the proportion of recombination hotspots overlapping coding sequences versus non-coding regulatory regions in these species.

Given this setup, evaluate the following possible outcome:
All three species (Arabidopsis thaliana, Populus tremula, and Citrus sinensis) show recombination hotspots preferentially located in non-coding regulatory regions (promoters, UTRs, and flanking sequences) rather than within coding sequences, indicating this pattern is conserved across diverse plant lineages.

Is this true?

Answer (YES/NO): NO